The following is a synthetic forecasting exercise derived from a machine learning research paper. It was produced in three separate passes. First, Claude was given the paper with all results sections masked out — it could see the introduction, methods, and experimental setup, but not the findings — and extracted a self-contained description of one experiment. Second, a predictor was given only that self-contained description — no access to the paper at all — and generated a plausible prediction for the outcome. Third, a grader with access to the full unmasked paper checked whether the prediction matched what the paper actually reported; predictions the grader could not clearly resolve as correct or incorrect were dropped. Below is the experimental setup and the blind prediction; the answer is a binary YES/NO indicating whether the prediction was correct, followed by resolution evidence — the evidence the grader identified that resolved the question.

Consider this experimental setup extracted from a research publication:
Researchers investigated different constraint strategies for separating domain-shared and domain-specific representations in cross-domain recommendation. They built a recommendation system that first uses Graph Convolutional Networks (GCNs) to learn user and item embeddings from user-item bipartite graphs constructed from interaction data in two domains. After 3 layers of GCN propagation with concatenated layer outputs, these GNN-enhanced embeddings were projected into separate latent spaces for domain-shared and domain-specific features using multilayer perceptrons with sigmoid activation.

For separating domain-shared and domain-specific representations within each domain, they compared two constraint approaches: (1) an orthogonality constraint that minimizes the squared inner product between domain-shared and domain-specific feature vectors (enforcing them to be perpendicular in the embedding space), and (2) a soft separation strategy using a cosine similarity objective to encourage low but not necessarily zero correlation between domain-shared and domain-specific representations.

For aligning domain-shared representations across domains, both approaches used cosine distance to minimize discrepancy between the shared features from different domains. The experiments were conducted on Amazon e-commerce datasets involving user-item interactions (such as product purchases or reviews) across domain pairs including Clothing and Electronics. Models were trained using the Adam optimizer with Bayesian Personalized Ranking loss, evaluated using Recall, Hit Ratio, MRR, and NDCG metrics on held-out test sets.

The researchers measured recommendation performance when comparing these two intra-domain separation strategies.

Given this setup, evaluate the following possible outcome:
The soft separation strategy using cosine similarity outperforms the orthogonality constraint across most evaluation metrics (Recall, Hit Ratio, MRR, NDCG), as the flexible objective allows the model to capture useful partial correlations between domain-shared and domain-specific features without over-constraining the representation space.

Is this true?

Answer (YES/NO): NO